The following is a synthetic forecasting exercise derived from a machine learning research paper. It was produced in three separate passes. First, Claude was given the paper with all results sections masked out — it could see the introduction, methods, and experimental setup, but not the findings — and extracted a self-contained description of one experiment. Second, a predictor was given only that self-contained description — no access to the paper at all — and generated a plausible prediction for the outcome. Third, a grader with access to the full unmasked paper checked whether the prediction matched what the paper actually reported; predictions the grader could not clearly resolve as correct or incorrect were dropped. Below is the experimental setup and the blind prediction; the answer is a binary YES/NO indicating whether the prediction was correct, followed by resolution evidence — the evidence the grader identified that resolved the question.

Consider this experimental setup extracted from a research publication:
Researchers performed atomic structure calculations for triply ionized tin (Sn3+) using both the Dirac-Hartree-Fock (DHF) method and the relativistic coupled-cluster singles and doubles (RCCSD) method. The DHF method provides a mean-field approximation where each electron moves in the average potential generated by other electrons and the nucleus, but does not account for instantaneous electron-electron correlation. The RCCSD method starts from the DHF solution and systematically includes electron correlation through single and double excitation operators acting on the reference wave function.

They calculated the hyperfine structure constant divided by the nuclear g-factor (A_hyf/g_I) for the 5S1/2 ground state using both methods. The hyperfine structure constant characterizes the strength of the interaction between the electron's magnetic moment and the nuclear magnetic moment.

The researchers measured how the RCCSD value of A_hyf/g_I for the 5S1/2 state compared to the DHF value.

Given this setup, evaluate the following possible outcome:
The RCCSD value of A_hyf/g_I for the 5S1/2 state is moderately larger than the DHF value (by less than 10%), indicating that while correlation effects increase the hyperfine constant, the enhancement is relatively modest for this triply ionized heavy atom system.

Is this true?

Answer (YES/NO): NO